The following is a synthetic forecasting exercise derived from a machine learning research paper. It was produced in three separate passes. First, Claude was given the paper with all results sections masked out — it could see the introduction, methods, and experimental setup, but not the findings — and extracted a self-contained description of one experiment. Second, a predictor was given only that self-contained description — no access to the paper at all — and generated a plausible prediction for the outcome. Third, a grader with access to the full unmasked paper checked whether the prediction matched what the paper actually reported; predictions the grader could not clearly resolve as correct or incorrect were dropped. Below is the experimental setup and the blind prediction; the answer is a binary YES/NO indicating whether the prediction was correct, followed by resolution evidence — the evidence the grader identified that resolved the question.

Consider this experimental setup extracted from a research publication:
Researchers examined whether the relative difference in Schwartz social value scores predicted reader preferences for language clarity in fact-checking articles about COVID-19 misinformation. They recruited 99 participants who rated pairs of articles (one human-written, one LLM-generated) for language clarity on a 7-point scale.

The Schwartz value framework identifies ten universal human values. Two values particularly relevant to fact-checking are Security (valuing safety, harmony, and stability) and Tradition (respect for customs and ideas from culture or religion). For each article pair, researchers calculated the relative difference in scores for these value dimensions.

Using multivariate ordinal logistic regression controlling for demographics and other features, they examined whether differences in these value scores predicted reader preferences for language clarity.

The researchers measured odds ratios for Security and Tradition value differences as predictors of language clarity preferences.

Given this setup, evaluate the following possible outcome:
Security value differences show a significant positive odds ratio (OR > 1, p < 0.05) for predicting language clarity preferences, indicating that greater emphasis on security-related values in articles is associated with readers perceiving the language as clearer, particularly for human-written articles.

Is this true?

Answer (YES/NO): NO